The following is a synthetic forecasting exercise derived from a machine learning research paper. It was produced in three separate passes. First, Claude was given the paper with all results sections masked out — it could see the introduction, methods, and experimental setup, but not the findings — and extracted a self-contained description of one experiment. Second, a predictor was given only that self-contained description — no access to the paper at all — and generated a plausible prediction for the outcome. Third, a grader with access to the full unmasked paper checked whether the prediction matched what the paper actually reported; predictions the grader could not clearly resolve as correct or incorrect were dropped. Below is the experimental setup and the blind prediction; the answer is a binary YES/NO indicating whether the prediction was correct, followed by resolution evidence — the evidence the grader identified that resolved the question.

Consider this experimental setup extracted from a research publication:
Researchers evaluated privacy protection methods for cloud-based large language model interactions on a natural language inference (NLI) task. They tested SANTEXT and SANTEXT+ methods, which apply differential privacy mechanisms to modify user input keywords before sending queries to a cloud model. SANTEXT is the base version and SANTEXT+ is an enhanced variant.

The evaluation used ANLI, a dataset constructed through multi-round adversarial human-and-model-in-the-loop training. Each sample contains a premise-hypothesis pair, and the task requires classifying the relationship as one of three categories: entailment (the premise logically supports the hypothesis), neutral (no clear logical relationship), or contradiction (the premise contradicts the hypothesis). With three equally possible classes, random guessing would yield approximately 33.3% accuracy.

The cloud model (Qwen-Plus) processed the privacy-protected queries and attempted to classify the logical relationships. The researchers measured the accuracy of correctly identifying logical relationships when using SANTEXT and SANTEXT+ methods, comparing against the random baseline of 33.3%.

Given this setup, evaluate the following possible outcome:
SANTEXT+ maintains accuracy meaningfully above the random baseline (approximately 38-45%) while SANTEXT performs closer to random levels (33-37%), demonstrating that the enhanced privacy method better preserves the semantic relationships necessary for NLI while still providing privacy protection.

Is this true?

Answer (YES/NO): NO